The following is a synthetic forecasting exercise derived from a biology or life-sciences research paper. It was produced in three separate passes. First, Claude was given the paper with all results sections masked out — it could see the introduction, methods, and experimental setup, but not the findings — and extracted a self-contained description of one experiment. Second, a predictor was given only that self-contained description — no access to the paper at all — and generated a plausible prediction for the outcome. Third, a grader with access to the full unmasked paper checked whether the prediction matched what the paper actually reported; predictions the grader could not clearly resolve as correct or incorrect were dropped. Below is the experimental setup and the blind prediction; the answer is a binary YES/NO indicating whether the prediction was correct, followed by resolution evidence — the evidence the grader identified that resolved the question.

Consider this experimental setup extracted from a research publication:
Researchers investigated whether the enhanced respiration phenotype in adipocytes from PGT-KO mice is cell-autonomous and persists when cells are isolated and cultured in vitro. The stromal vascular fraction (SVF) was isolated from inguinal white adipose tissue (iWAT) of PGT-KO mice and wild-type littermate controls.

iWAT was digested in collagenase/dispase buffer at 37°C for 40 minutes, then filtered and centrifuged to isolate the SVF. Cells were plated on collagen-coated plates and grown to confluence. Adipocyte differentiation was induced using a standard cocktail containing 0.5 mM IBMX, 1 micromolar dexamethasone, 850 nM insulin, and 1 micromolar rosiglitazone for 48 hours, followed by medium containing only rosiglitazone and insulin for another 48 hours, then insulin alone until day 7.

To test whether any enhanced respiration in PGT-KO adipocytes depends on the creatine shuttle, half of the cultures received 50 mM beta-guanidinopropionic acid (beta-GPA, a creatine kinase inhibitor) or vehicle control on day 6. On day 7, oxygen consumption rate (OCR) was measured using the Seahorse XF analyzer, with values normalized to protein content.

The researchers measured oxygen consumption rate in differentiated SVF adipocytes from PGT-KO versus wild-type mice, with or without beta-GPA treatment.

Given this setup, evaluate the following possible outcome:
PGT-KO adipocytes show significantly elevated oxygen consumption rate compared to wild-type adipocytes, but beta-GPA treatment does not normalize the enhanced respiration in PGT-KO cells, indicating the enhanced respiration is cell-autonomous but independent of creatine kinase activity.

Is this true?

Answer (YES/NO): NO